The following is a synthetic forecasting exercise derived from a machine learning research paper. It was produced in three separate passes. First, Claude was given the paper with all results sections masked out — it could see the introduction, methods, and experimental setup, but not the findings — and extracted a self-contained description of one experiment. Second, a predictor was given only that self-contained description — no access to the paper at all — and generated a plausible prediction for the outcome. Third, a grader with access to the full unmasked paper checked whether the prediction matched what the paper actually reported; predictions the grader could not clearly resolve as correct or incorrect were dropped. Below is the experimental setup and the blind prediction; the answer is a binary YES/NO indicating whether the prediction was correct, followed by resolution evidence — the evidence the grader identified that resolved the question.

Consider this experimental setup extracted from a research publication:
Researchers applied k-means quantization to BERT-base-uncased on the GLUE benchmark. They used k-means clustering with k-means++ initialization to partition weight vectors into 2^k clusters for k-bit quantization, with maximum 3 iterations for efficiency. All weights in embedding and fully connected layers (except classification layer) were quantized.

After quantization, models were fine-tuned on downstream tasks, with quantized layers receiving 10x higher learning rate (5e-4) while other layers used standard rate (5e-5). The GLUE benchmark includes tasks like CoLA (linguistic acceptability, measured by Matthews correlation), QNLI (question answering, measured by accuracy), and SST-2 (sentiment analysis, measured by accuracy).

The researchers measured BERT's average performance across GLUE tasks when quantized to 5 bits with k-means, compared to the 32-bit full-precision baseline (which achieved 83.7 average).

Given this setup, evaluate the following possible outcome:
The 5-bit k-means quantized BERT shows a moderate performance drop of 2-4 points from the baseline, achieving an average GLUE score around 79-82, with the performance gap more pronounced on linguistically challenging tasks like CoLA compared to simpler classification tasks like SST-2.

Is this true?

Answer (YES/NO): NO